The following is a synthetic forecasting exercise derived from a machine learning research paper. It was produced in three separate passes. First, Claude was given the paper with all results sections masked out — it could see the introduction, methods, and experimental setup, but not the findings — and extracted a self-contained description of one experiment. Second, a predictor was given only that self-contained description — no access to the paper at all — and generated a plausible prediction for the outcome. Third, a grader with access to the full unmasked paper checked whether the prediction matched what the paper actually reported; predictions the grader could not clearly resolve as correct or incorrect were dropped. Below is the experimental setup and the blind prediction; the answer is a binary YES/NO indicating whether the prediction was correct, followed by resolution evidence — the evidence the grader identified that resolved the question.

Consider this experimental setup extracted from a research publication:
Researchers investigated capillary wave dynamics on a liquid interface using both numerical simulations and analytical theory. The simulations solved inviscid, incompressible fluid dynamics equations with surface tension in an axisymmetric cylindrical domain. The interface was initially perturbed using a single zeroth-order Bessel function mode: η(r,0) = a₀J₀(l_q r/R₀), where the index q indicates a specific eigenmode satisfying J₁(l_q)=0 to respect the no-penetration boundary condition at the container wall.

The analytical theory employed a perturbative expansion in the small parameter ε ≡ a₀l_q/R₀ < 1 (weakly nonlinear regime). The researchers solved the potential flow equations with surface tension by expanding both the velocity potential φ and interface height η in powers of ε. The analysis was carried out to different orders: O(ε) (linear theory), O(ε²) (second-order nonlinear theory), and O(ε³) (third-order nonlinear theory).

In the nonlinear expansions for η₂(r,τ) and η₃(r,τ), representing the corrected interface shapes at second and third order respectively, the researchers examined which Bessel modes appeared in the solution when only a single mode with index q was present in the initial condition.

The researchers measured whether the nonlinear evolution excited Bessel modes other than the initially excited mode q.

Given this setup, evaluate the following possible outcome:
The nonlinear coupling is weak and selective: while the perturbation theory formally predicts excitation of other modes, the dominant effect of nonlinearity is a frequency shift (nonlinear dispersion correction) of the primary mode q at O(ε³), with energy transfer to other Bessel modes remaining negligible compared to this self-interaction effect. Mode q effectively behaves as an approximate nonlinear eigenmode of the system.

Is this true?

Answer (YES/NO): NO